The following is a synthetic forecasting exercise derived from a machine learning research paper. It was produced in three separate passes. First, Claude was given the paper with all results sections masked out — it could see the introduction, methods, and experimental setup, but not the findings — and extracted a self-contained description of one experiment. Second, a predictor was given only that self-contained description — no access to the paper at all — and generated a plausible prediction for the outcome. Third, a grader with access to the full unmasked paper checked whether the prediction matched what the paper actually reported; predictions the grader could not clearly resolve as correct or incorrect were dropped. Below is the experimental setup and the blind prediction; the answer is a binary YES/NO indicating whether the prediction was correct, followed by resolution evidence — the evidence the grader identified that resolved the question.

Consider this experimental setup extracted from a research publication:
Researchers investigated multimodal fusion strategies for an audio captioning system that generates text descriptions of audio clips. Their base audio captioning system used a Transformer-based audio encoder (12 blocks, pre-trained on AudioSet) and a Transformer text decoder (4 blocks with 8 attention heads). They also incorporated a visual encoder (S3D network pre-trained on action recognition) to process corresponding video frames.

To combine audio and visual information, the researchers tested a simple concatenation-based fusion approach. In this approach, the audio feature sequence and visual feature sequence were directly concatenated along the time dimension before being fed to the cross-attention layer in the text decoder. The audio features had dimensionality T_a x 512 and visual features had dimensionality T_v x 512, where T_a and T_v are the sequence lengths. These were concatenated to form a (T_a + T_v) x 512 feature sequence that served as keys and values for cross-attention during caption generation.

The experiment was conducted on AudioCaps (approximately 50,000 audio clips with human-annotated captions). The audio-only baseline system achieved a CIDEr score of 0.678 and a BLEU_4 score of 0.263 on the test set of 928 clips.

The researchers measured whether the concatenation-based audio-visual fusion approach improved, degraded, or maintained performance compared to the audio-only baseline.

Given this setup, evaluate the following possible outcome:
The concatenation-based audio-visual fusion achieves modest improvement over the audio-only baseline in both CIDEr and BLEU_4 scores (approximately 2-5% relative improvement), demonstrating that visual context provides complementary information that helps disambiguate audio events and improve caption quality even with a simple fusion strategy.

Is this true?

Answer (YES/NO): NO